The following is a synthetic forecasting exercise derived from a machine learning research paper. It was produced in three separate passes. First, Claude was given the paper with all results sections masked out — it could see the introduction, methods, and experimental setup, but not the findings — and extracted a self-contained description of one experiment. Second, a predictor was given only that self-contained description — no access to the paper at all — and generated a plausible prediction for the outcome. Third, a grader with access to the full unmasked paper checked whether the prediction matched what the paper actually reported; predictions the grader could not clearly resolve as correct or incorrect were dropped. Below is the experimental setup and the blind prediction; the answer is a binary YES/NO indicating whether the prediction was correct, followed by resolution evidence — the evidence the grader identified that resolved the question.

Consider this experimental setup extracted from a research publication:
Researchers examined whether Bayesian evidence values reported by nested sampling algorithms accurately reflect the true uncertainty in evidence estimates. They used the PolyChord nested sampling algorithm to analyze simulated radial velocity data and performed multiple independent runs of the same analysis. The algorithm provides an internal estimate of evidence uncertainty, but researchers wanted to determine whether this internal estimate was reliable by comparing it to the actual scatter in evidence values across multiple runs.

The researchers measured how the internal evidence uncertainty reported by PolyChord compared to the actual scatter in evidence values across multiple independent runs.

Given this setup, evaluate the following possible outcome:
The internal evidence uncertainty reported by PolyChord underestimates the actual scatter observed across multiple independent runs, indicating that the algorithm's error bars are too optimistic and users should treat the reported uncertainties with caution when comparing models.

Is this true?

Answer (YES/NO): YES